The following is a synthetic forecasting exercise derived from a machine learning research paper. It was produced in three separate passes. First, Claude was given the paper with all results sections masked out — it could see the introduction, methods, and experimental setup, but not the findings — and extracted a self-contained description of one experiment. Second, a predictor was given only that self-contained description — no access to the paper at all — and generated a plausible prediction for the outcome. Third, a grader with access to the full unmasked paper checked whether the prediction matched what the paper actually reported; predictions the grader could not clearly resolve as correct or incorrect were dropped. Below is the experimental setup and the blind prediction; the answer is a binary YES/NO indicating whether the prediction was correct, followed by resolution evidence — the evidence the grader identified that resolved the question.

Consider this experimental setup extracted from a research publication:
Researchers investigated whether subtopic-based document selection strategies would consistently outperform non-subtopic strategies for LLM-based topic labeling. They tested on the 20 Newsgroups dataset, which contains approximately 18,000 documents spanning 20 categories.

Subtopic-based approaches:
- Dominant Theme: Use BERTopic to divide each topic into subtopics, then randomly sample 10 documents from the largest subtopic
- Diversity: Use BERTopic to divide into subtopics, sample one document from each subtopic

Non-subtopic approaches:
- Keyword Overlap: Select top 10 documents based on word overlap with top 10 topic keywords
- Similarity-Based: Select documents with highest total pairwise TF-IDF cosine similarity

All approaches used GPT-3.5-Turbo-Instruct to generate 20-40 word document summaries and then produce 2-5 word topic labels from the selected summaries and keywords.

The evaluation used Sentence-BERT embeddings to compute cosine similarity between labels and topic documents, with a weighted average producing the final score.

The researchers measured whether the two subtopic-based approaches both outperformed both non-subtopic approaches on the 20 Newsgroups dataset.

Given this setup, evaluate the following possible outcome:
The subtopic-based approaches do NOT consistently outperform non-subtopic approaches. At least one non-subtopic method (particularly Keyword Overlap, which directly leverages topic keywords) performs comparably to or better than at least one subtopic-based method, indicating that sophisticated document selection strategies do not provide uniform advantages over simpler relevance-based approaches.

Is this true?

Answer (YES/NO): NO